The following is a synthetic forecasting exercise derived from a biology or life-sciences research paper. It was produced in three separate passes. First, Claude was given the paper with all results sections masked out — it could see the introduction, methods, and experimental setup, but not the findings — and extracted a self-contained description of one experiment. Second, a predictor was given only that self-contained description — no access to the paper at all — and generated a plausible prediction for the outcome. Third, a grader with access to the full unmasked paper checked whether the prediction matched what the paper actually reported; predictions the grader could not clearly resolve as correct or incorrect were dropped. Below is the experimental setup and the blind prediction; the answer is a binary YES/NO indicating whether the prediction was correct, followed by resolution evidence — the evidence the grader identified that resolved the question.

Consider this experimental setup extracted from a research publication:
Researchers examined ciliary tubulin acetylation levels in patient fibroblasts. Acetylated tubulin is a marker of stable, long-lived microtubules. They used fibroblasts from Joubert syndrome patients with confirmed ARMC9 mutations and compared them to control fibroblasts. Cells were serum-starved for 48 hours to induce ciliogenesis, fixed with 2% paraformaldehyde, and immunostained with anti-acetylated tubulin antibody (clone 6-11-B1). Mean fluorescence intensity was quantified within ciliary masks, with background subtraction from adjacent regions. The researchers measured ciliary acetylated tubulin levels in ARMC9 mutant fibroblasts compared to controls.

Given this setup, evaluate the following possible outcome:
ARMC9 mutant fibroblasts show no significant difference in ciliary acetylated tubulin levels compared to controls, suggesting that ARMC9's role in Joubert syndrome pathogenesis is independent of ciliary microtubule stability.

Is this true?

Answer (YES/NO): NO